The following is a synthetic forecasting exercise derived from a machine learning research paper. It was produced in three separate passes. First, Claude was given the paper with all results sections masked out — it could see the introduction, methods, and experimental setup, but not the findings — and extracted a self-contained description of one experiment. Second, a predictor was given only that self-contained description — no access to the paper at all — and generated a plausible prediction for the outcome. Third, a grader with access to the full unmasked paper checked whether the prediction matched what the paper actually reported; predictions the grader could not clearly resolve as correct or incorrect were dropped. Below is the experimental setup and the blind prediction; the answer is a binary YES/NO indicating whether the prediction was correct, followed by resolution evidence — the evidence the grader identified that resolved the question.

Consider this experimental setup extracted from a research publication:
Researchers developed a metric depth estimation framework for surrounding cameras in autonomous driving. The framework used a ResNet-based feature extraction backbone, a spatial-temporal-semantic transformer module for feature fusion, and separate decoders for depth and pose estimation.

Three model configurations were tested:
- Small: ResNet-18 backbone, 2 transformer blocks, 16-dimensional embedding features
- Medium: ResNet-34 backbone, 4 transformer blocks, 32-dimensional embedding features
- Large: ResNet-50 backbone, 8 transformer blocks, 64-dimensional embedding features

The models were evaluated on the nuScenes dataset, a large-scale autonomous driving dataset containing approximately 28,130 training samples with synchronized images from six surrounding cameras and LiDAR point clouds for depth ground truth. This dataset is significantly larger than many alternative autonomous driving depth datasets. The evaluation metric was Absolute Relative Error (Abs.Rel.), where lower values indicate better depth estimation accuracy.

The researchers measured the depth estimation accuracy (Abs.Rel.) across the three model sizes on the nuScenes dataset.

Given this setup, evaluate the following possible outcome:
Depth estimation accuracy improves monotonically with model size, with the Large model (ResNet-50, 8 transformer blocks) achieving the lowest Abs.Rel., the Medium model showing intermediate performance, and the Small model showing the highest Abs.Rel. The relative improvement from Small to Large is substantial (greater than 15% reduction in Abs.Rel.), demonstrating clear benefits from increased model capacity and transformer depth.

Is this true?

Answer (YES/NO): NO